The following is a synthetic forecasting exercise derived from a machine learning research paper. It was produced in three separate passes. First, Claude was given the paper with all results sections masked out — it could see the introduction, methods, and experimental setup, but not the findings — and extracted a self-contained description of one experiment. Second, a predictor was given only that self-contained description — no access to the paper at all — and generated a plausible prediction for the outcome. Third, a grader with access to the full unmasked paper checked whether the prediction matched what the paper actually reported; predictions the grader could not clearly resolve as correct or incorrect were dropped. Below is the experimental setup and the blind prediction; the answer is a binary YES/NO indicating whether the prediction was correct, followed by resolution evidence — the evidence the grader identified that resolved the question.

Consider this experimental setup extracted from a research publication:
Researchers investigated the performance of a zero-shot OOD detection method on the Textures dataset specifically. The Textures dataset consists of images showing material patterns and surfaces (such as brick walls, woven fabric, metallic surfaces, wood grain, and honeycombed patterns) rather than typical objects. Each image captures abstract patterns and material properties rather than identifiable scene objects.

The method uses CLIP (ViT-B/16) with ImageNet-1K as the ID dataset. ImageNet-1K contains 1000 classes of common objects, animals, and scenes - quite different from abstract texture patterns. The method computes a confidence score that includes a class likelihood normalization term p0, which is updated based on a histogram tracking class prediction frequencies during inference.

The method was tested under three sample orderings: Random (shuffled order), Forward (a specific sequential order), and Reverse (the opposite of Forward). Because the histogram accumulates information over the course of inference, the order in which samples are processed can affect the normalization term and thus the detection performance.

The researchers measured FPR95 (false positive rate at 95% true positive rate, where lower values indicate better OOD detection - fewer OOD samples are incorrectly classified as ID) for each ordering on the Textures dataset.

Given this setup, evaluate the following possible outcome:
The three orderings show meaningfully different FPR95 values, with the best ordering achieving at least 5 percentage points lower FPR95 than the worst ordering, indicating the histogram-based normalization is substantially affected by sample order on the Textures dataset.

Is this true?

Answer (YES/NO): YES